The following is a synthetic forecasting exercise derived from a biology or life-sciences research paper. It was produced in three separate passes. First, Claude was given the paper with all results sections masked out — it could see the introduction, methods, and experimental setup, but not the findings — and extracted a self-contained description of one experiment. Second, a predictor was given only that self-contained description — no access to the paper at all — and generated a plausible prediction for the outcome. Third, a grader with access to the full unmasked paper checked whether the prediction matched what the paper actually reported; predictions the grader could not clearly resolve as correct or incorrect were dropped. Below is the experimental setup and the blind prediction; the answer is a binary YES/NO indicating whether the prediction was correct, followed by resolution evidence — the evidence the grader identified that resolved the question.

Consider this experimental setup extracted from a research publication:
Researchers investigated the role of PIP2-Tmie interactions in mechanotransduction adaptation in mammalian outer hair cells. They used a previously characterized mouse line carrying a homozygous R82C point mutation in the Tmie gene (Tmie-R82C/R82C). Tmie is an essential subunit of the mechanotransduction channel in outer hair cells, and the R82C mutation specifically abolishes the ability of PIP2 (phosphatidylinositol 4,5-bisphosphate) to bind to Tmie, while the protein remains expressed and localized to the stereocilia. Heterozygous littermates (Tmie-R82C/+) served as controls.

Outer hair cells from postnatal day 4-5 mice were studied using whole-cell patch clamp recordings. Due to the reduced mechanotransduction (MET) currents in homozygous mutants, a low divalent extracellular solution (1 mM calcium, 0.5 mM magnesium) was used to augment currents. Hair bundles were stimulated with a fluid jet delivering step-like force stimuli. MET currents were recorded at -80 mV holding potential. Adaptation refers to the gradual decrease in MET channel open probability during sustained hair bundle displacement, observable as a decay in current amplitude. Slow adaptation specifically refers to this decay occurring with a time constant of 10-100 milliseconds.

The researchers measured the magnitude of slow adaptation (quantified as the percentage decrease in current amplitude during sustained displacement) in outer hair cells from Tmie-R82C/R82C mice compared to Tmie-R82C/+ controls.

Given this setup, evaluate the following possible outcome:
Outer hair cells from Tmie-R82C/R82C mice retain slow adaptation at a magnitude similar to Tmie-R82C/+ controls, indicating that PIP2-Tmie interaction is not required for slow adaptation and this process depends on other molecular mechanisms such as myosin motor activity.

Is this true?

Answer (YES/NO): NO